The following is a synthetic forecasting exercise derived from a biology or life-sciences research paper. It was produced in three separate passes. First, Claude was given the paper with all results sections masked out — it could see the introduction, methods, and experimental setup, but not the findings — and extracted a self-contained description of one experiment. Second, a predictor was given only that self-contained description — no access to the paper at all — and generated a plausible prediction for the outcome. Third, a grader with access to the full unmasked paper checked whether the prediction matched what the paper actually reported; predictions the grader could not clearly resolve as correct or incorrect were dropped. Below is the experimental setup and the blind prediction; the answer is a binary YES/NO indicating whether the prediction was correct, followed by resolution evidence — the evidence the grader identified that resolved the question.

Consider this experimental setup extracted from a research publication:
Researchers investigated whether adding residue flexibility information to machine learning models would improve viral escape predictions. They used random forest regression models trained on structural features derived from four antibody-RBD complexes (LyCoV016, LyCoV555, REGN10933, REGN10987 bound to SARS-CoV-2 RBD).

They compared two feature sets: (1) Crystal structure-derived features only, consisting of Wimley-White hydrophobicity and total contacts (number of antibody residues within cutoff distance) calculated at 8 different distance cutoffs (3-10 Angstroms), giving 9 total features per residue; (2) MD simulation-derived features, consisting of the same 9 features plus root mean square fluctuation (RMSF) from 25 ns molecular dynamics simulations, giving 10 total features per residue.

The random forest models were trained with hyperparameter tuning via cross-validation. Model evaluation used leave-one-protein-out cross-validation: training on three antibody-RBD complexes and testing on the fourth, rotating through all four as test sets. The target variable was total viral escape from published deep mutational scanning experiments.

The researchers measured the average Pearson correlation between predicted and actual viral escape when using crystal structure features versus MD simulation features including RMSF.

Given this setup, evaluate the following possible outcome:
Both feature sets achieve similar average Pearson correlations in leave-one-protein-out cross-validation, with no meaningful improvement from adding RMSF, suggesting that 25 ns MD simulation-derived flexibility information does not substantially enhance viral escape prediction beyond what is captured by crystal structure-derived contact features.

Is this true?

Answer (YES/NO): NO